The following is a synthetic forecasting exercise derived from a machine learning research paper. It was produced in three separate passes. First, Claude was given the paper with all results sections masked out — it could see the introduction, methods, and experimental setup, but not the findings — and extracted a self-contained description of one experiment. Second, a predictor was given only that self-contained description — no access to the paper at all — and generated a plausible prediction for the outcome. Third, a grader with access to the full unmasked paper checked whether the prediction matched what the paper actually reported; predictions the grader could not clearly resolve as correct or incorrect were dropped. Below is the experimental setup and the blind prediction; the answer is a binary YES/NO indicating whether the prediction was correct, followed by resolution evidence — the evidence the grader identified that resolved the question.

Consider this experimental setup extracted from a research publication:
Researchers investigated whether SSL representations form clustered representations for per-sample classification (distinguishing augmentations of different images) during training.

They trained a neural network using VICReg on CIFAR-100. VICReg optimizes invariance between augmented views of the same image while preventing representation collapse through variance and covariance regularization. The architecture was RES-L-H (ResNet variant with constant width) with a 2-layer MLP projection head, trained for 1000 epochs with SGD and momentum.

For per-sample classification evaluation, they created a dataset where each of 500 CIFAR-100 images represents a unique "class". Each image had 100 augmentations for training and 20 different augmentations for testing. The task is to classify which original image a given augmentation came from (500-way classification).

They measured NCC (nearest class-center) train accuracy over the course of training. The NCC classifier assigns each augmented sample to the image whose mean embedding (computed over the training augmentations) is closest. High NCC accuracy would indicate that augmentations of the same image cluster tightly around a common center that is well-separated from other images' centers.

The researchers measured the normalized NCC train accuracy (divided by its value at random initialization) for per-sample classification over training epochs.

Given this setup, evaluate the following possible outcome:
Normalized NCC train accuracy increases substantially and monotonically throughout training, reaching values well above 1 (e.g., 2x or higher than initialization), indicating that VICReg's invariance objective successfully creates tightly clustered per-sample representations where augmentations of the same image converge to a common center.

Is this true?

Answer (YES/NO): NO